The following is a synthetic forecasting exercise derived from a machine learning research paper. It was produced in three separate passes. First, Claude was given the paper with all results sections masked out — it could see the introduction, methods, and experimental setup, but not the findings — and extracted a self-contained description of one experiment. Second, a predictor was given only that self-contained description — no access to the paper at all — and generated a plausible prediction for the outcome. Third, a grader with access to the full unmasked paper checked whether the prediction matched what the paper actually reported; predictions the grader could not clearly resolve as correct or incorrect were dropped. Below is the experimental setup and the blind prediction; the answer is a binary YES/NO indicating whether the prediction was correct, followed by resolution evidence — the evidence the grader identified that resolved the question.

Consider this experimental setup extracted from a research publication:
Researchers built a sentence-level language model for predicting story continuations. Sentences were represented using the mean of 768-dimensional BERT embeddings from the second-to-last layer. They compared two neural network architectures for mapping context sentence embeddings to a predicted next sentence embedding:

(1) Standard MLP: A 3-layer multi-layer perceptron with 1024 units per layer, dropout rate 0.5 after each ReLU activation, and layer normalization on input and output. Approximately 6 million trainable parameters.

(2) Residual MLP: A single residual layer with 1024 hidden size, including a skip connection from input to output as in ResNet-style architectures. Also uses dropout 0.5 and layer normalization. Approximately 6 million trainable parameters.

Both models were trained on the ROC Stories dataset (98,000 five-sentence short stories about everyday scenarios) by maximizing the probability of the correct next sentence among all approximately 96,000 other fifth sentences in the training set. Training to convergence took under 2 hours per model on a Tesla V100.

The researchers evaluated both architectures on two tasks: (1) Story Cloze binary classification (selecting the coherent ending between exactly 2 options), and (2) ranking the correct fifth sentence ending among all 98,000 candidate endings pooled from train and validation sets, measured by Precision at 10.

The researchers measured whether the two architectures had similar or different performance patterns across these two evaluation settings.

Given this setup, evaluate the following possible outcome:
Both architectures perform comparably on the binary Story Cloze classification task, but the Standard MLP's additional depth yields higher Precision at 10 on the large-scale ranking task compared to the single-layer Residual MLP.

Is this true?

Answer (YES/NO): NO